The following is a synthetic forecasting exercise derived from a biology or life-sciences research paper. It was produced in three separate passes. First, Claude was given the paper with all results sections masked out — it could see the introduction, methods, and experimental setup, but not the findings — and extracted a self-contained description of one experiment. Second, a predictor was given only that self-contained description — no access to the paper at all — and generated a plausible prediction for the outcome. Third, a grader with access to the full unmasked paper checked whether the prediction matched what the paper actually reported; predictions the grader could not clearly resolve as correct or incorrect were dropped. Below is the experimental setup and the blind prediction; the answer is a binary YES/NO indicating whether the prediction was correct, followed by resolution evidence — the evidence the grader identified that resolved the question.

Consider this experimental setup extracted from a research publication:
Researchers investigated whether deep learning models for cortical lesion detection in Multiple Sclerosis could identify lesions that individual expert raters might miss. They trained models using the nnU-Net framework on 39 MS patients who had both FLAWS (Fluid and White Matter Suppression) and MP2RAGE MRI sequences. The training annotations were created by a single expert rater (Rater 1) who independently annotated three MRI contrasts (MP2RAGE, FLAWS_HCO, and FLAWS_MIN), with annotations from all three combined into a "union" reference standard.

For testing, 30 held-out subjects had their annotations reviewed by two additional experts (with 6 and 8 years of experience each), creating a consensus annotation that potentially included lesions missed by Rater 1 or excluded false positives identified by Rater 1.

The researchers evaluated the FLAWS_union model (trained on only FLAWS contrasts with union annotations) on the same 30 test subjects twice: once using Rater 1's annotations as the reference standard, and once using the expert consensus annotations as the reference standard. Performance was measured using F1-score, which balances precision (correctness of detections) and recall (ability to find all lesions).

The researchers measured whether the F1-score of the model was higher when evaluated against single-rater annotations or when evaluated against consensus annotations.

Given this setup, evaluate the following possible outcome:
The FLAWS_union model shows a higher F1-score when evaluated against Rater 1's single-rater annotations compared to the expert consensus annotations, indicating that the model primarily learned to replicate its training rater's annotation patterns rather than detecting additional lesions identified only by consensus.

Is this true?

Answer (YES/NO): NO